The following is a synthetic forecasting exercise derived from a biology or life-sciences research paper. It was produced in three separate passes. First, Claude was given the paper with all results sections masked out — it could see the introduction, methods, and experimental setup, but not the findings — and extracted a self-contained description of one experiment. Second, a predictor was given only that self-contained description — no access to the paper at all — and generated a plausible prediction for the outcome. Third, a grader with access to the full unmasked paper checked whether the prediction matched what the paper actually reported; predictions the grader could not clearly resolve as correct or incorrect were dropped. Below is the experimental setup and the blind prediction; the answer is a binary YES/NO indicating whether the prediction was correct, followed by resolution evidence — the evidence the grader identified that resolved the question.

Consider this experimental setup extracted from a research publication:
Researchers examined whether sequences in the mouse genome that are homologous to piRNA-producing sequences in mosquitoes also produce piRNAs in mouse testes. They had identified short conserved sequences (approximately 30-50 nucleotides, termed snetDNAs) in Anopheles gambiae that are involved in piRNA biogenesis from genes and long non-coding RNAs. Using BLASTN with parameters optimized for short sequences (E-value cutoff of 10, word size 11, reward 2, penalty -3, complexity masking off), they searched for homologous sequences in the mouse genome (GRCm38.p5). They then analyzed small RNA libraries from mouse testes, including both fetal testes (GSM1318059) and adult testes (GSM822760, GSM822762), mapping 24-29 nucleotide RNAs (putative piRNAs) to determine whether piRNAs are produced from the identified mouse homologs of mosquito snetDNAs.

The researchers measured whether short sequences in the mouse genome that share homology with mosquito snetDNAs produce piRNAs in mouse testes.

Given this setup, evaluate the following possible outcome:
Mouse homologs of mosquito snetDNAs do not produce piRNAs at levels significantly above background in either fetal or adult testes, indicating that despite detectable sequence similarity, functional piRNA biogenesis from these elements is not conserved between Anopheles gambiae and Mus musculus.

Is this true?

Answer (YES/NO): NO